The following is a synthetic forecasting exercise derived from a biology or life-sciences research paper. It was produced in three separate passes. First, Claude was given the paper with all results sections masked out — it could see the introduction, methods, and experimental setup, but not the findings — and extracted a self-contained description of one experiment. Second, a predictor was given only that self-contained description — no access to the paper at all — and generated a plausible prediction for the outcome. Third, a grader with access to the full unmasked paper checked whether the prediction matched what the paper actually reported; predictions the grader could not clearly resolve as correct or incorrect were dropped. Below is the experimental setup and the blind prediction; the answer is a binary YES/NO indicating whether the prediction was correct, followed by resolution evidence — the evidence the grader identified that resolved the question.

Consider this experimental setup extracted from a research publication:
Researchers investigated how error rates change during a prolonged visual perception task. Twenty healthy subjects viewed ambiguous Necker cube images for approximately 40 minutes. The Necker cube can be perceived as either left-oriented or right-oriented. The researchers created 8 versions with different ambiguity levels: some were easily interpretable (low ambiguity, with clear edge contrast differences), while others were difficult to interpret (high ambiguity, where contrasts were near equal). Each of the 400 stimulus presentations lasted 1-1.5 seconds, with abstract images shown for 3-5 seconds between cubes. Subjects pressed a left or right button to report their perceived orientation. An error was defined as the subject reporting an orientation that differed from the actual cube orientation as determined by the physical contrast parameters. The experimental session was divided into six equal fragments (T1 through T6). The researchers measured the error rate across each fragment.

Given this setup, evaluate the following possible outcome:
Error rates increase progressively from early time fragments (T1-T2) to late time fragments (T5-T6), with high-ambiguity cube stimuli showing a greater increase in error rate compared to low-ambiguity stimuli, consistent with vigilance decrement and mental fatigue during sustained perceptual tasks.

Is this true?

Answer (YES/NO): NO